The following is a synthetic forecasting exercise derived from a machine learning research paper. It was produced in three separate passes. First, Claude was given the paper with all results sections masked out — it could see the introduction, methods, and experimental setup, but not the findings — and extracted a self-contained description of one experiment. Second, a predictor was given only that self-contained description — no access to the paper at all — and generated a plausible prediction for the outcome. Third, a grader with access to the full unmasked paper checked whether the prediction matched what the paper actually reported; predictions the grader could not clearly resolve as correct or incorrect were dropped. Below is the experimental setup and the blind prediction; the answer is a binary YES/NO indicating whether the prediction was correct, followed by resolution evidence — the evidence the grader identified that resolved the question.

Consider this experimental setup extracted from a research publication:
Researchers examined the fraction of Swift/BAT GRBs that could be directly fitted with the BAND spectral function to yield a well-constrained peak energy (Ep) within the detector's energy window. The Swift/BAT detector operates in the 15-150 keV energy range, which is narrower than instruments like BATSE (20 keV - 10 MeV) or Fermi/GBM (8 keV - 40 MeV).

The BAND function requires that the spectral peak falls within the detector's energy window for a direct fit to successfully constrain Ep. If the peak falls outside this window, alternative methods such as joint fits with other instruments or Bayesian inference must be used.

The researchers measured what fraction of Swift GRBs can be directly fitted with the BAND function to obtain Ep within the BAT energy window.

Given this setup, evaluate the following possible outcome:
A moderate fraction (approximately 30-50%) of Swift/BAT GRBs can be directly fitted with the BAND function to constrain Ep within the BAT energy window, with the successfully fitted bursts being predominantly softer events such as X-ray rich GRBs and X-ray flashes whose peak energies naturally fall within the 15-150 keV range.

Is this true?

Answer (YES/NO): YES